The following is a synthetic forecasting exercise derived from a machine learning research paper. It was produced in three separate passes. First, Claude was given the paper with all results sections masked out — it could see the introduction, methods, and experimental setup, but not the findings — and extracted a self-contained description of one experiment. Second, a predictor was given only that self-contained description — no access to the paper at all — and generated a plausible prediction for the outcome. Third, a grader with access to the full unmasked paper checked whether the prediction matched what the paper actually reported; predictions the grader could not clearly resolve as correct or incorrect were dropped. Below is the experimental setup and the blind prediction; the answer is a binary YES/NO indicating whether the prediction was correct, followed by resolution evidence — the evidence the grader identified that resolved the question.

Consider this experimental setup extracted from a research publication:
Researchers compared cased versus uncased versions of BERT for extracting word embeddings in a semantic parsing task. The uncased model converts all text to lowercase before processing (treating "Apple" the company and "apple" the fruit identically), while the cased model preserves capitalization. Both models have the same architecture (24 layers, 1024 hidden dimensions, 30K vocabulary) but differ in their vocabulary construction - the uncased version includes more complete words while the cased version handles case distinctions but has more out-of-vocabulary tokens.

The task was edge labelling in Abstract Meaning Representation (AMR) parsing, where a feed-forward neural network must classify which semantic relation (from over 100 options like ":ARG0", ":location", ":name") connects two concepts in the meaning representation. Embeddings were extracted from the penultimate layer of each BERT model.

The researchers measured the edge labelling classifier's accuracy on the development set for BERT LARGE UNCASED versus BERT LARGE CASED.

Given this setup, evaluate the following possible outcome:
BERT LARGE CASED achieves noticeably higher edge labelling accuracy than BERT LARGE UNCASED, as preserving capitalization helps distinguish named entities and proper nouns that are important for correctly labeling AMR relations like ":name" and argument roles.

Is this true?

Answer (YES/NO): NO